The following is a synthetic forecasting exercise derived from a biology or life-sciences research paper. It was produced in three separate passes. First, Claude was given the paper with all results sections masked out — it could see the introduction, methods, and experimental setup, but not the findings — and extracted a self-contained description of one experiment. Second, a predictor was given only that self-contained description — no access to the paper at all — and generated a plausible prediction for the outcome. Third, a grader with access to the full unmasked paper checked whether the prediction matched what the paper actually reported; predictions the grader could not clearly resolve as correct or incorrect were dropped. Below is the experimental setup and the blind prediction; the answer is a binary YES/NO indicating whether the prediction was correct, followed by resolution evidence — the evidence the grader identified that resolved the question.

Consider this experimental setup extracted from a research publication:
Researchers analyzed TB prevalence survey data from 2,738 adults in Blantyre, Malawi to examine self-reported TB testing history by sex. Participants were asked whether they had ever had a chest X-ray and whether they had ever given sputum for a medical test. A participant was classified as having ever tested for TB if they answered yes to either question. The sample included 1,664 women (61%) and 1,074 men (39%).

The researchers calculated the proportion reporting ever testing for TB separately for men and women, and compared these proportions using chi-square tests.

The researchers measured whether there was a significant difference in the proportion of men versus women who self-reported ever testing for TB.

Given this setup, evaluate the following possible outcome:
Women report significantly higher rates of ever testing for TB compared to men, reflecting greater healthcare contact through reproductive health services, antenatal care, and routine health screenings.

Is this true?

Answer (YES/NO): NO